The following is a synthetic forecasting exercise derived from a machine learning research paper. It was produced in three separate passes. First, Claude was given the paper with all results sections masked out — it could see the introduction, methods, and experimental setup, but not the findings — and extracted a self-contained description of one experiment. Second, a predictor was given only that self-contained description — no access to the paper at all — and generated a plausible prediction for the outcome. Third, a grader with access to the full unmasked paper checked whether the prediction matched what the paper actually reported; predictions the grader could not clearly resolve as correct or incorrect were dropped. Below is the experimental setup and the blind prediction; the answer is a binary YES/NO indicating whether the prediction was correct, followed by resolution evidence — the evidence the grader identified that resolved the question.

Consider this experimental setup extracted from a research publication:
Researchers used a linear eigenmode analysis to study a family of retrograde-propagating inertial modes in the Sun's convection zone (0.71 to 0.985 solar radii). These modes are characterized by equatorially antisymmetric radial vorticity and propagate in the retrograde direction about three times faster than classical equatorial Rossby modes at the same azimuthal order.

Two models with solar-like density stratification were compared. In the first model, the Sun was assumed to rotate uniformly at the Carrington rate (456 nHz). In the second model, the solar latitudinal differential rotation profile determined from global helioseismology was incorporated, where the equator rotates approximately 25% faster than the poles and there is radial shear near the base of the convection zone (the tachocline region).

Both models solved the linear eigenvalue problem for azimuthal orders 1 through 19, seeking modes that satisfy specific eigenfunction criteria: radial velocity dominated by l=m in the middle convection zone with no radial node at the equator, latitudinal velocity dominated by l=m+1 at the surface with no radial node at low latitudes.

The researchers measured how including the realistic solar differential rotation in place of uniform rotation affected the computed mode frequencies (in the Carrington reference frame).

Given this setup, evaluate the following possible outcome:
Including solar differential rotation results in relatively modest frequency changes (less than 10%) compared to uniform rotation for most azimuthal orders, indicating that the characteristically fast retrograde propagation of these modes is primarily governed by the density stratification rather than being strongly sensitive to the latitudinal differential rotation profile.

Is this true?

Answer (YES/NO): NO